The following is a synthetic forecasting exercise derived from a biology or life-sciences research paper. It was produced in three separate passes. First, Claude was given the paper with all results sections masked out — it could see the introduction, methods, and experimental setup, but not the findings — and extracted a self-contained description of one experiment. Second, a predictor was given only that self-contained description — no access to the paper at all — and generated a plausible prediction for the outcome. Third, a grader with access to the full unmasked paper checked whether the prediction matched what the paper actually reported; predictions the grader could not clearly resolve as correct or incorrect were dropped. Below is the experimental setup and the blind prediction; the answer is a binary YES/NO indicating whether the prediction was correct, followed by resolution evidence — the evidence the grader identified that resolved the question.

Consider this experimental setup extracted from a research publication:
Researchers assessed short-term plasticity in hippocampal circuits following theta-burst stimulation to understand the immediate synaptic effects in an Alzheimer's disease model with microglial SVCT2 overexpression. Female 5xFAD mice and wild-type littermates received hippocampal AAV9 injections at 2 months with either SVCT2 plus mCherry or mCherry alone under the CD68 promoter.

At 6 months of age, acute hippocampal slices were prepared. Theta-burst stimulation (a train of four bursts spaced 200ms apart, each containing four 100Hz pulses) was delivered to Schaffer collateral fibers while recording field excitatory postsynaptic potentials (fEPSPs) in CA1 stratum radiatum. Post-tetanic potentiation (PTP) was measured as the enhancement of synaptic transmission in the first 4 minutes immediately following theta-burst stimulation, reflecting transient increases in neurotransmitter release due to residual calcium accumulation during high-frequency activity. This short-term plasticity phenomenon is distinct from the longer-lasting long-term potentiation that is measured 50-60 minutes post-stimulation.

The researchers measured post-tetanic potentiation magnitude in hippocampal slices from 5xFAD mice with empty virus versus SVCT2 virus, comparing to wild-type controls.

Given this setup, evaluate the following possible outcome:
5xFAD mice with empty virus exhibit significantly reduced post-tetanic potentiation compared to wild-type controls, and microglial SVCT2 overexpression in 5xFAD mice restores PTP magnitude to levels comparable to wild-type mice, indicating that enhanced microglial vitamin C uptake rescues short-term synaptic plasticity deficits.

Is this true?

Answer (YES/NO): NO